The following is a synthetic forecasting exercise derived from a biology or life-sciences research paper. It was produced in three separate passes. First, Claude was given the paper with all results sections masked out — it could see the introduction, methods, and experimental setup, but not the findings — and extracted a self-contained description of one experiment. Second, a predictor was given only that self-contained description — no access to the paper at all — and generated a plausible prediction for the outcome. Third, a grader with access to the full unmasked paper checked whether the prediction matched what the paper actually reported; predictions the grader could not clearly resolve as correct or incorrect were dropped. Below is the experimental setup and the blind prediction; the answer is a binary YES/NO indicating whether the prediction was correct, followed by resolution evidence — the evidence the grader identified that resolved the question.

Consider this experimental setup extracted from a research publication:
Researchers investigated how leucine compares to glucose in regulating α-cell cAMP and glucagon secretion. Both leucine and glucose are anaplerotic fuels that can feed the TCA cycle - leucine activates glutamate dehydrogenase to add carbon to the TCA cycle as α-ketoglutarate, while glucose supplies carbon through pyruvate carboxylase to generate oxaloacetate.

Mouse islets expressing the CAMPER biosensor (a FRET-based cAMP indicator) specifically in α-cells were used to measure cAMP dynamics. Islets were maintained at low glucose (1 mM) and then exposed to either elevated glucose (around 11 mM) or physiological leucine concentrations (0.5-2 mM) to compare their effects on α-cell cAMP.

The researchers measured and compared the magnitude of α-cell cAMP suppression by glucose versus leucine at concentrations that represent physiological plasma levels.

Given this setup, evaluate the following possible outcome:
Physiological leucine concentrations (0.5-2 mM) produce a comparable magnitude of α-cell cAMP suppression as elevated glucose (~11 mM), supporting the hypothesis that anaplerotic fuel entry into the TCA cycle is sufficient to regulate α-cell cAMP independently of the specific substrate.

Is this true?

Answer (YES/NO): YES